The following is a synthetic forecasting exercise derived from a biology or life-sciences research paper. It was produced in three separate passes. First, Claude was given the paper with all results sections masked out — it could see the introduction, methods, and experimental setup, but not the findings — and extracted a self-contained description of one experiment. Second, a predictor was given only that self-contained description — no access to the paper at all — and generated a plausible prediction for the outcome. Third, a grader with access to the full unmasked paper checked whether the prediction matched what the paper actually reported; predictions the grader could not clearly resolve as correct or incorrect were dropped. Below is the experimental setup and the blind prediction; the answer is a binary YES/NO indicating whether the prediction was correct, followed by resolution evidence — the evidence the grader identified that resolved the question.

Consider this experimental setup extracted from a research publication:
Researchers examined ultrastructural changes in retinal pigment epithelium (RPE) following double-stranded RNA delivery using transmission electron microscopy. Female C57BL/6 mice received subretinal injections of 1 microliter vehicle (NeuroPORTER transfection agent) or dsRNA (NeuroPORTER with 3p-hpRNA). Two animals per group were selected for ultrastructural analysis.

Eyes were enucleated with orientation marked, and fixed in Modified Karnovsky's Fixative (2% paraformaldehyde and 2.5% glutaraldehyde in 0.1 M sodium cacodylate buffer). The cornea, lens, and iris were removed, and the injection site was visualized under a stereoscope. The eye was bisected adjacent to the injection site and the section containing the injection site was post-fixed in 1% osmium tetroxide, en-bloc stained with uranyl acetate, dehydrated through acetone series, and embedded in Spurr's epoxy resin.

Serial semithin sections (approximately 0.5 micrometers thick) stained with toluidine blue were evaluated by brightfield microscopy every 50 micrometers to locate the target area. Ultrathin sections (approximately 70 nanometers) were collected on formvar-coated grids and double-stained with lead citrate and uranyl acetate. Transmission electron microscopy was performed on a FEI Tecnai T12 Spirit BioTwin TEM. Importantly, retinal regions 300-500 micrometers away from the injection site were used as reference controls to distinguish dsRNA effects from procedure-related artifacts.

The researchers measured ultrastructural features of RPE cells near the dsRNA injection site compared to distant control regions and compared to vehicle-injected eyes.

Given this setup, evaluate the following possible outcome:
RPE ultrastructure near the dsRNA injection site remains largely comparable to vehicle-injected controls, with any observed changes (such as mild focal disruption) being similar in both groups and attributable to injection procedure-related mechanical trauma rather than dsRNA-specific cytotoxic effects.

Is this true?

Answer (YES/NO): NO